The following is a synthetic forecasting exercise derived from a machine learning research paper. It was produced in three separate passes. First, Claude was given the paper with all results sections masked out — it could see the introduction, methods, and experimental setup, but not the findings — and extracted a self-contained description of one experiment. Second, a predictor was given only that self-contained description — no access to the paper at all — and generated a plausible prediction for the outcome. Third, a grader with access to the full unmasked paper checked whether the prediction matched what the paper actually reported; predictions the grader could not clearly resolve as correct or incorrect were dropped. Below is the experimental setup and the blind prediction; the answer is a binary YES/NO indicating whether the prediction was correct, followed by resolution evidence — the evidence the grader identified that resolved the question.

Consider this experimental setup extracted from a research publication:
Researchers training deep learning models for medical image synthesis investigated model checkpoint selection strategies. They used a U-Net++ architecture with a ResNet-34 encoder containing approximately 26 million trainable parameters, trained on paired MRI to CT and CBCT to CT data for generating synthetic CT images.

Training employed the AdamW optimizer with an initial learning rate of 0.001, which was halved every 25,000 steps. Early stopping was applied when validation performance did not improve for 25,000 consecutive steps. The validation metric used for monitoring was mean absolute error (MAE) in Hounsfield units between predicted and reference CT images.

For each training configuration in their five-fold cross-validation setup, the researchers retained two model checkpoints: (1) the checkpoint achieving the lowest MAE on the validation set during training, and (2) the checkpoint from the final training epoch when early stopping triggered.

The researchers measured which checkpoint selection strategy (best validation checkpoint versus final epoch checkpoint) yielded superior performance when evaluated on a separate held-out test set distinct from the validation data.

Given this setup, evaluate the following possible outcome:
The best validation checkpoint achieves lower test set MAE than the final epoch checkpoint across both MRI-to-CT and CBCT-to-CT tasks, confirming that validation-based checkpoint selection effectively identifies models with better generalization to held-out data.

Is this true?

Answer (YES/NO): NO